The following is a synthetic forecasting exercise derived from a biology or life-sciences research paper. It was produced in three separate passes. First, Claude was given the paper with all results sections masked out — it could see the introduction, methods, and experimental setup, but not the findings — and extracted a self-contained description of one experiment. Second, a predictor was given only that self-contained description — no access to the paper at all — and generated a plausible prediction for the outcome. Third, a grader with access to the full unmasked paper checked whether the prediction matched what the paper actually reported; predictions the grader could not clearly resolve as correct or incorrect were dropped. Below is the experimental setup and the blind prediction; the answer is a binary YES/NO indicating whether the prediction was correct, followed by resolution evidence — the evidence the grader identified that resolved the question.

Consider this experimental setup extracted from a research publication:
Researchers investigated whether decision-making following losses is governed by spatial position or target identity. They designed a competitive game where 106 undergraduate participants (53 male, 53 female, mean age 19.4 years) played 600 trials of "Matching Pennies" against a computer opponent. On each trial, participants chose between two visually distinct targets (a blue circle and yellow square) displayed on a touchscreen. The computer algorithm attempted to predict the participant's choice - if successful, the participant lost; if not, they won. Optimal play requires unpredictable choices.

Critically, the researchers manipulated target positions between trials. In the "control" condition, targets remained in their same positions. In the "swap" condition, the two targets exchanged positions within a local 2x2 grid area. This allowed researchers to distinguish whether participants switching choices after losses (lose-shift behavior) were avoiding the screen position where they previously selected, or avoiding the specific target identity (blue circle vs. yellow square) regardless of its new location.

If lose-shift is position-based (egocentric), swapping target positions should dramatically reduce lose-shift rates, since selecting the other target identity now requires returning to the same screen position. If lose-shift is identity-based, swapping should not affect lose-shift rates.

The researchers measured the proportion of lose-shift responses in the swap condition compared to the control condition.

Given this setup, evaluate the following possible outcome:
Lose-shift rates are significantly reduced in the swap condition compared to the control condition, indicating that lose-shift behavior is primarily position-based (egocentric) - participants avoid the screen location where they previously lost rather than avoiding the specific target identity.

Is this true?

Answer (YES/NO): YES